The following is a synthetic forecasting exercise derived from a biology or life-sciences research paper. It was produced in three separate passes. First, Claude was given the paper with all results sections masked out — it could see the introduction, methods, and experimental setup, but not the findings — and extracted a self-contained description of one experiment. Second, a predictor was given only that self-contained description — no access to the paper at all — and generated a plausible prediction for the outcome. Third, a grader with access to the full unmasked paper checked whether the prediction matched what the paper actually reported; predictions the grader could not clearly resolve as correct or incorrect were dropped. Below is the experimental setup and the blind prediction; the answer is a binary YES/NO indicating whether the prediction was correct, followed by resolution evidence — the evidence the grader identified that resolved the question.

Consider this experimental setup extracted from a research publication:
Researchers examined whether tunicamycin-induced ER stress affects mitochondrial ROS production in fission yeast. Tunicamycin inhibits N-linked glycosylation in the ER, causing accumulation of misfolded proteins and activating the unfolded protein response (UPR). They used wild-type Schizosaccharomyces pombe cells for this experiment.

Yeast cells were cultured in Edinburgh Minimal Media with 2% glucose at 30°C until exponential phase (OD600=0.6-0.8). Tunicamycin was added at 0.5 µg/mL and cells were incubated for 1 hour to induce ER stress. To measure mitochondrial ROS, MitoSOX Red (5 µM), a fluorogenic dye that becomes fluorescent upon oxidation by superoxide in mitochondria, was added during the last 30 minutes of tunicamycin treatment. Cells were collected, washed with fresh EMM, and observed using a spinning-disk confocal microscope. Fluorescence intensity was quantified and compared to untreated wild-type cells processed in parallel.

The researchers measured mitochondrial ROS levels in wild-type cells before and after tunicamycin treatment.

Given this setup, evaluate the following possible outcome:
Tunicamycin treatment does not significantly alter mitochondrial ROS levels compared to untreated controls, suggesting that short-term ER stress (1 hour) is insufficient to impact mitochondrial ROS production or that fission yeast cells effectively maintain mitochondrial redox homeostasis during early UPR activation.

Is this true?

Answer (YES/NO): NO